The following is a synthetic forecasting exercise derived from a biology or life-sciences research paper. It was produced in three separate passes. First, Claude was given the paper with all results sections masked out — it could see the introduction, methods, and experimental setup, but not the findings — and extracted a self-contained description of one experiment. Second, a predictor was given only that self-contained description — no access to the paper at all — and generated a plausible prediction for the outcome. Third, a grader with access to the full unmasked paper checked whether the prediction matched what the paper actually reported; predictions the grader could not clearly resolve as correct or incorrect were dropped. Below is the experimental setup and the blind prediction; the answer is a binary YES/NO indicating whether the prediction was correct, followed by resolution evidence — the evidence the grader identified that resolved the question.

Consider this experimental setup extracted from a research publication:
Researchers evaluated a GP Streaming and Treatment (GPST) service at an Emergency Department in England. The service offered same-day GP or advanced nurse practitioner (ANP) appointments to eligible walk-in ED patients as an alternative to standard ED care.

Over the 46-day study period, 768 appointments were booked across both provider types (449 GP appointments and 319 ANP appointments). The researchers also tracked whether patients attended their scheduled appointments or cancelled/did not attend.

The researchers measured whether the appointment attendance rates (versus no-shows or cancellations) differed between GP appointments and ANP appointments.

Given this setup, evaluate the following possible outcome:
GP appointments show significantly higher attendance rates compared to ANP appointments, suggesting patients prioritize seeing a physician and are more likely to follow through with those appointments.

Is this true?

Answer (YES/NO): NO